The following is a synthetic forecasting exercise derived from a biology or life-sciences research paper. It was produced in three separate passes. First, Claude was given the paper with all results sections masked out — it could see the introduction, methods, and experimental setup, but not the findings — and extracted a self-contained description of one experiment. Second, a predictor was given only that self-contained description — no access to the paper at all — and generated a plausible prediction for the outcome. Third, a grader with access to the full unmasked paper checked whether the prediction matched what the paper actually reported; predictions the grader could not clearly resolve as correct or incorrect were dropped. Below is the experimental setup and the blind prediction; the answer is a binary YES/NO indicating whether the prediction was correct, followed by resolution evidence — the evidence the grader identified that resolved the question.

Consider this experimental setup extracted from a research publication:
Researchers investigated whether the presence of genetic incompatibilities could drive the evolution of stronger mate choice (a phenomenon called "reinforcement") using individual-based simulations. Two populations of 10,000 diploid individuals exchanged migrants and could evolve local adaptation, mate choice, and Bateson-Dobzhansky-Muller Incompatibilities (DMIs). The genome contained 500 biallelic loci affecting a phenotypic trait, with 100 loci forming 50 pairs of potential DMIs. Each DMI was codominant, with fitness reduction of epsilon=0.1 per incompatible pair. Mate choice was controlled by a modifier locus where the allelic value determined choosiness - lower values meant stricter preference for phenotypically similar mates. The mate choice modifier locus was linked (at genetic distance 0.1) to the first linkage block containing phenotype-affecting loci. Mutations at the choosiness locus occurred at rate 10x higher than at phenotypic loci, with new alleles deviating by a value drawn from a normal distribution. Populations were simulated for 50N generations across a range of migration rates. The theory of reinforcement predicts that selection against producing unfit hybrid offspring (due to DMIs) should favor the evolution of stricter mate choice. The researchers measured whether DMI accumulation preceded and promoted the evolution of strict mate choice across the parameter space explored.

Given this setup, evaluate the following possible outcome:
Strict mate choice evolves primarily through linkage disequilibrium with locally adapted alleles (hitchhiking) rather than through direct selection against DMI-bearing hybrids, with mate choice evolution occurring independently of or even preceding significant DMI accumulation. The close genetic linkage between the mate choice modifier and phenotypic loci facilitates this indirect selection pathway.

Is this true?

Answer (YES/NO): NO